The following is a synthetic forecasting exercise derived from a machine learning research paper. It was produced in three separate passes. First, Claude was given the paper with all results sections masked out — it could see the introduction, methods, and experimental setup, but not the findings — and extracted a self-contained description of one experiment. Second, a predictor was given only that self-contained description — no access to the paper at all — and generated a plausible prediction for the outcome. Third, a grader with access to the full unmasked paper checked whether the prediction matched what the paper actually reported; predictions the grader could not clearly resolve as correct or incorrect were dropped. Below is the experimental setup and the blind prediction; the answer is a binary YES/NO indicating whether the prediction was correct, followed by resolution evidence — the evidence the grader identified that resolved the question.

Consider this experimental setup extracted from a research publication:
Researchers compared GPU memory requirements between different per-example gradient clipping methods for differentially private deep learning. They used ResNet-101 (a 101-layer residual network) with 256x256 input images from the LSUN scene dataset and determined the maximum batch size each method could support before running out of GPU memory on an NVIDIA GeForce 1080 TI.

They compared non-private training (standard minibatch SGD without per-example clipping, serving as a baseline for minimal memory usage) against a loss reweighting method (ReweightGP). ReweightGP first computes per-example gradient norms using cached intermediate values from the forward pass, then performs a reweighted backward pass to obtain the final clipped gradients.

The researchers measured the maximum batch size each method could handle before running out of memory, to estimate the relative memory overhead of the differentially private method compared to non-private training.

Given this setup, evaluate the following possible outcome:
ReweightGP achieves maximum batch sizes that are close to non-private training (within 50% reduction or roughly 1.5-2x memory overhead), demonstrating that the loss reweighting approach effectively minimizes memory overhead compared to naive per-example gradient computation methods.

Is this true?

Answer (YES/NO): NO